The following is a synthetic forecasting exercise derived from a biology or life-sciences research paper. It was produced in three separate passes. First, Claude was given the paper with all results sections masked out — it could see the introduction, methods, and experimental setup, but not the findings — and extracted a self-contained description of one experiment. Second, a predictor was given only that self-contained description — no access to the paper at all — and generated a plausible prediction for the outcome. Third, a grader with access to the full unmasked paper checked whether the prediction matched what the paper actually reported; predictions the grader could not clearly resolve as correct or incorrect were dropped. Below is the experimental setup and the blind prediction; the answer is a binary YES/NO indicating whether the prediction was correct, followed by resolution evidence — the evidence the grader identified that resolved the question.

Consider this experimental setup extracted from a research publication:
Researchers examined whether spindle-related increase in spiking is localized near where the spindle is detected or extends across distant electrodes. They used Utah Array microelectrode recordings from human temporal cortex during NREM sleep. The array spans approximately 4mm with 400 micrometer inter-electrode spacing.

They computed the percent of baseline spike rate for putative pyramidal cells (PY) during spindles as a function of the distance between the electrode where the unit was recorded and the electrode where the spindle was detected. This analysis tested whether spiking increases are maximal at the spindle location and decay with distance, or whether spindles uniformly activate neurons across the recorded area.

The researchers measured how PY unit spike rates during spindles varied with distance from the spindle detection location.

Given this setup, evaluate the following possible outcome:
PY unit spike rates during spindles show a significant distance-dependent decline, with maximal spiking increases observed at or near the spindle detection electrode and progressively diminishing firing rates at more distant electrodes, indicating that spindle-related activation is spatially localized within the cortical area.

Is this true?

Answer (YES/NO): YES